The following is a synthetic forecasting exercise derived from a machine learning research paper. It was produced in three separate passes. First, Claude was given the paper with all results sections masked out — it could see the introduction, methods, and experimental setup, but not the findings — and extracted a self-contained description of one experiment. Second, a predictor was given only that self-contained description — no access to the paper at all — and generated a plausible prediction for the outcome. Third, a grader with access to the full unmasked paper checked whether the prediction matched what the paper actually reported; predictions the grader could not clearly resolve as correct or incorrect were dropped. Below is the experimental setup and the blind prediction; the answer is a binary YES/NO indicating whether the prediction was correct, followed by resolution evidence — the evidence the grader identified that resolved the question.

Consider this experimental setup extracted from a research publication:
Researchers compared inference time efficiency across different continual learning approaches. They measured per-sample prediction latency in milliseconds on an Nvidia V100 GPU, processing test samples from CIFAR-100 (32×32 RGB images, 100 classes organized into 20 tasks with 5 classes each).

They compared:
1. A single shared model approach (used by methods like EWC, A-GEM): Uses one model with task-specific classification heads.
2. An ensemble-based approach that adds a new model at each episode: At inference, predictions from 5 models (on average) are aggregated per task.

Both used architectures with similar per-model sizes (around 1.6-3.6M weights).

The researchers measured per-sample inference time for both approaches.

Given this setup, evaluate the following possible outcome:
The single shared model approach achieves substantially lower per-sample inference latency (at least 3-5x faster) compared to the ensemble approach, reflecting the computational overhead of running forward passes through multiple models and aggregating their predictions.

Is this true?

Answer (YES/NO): YES